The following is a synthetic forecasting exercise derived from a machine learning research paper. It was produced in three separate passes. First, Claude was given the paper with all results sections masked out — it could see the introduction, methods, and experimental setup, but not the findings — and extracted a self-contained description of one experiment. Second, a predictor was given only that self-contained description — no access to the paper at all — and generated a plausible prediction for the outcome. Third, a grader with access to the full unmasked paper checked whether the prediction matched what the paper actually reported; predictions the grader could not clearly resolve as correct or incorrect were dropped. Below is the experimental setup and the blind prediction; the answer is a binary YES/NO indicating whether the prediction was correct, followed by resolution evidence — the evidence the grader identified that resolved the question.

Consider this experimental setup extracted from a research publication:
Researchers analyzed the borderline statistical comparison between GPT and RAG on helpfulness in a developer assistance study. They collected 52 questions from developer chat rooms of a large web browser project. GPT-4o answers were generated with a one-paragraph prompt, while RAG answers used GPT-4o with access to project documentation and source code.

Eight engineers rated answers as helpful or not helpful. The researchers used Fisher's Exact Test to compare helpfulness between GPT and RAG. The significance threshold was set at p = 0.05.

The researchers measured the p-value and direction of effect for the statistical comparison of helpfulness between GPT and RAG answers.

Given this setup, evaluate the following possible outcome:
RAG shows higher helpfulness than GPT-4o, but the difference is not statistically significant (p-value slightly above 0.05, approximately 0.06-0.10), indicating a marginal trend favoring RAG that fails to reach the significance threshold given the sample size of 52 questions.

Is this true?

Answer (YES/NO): NO